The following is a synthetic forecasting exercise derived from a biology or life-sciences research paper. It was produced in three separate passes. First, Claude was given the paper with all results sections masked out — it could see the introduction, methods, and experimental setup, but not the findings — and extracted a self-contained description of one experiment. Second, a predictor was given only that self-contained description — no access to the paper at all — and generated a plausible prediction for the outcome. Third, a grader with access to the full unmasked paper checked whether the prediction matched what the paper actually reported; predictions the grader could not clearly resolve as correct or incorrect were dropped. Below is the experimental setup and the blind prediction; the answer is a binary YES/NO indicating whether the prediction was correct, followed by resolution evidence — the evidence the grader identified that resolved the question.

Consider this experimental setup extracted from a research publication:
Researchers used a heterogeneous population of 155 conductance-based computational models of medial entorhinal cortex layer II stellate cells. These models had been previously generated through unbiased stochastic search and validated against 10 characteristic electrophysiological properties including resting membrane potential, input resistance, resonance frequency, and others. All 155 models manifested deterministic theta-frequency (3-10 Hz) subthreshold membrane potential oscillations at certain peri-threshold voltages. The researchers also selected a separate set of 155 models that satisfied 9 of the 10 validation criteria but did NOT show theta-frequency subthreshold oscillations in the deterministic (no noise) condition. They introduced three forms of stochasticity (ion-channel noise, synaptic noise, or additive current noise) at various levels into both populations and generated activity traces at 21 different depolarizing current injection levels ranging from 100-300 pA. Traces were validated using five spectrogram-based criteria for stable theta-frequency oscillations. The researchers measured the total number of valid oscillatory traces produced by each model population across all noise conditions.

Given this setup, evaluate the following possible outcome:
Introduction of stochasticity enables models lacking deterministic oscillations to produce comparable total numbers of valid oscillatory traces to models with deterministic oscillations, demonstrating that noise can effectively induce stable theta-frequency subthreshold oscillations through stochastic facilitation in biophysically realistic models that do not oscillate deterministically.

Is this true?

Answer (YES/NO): NO